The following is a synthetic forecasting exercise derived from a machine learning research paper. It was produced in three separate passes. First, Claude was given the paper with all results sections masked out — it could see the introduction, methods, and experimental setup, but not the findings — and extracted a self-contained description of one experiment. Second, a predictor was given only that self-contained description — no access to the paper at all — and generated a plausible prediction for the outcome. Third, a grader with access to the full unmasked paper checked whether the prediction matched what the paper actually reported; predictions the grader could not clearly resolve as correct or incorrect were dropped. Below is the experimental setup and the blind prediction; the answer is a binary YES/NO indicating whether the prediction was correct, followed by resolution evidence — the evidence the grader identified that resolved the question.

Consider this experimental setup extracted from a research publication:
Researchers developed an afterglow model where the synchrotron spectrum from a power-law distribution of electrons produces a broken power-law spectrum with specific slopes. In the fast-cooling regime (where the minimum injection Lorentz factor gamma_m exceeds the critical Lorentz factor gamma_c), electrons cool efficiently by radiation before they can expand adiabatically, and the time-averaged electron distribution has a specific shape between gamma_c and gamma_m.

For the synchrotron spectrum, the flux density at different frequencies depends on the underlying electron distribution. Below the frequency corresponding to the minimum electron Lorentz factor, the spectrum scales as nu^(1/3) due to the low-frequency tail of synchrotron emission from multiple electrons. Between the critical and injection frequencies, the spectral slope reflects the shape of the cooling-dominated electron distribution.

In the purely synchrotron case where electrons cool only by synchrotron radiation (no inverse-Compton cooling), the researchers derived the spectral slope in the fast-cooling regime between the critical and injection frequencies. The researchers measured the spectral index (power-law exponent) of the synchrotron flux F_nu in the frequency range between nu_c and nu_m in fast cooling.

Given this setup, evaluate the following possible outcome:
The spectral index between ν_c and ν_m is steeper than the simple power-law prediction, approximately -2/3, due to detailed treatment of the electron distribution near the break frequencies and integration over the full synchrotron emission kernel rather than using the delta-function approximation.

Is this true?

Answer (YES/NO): NO